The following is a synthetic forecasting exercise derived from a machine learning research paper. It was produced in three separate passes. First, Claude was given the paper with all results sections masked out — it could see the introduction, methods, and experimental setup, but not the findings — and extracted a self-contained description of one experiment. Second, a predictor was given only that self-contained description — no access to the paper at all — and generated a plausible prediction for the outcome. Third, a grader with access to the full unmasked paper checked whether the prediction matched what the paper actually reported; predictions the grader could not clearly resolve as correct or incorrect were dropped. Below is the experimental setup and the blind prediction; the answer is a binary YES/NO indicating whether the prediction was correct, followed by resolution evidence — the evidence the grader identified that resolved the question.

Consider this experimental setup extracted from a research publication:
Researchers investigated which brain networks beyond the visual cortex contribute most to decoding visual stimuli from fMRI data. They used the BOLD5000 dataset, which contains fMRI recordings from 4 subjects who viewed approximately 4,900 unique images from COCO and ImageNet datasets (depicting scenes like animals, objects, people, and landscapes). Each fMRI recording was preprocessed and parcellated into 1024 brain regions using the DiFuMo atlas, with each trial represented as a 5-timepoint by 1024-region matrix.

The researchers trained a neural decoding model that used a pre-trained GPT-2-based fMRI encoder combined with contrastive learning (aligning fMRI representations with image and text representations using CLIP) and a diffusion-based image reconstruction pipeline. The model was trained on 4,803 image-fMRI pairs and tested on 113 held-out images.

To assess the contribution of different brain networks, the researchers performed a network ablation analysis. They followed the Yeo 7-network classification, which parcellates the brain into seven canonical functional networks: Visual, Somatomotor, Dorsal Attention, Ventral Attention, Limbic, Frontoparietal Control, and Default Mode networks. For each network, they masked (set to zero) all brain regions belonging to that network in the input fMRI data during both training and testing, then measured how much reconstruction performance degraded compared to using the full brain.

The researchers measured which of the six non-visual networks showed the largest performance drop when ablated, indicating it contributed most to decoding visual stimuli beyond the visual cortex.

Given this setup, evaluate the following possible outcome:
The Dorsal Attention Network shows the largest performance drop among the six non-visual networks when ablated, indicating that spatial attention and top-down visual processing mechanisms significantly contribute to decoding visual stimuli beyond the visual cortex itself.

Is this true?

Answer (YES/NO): NO